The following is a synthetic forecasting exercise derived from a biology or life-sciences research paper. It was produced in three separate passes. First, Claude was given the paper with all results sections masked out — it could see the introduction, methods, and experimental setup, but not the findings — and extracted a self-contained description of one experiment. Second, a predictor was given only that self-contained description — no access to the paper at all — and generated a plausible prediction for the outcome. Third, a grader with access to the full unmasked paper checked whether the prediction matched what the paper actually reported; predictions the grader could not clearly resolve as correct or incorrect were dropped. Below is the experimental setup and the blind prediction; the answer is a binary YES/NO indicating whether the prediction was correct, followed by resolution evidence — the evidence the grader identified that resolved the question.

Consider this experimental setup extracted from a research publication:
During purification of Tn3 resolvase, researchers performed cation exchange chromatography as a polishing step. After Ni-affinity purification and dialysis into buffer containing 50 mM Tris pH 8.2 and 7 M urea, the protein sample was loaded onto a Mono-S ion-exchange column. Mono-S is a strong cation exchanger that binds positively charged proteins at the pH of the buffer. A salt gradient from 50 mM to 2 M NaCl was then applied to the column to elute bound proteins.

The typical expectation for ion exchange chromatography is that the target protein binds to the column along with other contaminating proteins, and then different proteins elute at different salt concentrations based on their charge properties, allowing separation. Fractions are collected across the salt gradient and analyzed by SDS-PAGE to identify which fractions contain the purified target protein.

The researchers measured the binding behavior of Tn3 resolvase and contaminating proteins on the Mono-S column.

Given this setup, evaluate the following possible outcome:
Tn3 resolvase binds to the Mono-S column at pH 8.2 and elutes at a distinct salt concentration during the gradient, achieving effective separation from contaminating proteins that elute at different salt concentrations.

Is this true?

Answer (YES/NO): NO